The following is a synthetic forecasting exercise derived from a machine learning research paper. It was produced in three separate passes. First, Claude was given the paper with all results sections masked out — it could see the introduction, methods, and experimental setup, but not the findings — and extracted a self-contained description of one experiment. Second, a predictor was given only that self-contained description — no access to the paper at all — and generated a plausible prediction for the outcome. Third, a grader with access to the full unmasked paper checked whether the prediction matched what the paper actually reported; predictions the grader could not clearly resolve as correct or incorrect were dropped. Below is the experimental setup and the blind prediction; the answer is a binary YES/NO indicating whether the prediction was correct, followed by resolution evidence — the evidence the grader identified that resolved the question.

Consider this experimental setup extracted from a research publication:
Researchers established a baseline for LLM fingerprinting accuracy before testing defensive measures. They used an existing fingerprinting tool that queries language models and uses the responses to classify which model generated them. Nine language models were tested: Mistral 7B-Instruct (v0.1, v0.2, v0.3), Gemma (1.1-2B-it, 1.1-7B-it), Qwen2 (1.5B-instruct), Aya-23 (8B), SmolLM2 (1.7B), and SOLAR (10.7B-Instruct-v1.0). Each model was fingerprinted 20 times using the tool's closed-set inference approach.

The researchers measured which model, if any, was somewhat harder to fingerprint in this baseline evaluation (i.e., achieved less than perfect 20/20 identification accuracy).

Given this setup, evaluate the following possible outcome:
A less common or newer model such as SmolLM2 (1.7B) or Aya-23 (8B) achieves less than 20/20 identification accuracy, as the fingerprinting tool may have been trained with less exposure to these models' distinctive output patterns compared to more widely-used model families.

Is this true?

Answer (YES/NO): YES